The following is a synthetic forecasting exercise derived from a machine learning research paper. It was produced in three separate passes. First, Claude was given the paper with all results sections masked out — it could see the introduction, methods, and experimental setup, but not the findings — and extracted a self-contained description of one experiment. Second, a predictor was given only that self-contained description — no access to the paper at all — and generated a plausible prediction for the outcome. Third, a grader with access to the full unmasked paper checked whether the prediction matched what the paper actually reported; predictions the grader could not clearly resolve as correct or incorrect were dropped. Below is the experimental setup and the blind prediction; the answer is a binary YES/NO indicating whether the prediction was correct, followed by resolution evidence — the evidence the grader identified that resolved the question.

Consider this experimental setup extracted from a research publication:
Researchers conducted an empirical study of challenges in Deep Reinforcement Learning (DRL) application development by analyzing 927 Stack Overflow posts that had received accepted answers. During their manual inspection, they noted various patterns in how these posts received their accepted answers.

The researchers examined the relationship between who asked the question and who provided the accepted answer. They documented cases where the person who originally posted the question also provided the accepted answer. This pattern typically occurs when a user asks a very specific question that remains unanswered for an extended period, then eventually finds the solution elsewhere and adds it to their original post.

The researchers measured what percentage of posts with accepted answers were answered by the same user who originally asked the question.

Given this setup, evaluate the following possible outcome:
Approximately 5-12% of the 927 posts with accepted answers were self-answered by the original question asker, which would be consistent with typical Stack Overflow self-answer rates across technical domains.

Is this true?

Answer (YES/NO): NO